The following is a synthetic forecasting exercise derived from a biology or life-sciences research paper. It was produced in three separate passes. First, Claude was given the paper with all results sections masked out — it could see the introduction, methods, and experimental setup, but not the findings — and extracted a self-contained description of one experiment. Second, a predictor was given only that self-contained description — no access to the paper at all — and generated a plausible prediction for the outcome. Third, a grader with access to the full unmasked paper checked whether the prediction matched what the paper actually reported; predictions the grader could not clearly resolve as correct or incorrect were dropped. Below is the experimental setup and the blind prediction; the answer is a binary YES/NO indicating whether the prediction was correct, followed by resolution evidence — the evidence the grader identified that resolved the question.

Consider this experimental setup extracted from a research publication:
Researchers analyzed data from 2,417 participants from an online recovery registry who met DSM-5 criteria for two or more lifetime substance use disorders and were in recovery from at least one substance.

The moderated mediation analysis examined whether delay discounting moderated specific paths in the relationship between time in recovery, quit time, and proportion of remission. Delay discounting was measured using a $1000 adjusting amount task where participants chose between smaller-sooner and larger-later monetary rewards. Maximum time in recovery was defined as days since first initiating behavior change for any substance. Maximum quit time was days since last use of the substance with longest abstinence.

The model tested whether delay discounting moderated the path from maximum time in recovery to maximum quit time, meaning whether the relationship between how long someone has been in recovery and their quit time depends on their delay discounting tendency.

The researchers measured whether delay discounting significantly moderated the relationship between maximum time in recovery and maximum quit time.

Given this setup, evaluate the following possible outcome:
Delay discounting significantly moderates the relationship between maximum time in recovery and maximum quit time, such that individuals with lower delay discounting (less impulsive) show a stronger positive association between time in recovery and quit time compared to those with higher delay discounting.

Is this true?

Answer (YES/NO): YES